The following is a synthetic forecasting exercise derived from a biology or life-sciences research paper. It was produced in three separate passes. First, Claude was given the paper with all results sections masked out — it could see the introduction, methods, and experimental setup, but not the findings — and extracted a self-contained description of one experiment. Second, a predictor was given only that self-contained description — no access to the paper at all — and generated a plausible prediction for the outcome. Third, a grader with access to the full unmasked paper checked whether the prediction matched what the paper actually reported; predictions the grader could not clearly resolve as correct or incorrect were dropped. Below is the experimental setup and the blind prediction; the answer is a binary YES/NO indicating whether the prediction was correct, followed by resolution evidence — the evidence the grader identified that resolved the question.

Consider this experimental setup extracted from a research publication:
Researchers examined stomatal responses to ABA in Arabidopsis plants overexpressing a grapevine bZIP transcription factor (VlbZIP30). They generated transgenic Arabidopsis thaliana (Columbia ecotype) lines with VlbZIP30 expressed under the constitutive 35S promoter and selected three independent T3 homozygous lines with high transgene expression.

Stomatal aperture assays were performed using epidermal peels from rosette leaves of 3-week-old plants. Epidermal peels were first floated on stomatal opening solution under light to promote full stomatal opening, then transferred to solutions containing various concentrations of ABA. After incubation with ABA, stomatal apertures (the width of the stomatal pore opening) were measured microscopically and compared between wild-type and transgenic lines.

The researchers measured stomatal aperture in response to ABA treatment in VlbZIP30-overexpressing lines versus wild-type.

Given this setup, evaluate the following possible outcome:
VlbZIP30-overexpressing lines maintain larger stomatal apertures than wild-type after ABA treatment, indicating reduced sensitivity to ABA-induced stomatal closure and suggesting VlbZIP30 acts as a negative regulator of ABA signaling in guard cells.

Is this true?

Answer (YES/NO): NO